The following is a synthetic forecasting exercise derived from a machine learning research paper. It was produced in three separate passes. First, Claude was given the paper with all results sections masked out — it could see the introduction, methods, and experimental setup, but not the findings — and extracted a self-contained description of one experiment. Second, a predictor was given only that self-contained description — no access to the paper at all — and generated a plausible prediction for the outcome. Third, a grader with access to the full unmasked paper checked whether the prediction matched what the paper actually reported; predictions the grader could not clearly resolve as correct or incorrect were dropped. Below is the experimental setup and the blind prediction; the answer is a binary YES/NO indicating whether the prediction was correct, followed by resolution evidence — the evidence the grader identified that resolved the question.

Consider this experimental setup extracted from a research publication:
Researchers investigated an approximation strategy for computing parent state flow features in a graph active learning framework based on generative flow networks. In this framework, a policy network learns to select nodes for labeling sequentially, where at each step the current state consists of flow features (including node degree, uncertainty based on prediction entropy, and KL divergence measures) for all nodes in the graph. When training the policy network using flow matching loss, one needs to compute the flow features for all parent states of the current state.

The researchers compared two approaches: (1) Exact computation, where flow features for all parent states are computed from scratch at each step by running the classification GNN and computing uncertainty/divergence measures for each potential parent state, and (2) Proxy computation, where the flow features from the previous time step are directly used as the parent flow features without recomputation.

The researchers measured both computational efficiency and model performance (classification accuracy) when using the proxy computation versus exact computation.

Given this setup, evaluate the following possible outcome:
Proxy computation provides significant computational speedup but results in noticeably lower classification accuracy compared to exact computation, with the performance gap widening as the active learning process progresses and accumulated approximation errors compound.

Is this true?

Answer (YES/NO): NO